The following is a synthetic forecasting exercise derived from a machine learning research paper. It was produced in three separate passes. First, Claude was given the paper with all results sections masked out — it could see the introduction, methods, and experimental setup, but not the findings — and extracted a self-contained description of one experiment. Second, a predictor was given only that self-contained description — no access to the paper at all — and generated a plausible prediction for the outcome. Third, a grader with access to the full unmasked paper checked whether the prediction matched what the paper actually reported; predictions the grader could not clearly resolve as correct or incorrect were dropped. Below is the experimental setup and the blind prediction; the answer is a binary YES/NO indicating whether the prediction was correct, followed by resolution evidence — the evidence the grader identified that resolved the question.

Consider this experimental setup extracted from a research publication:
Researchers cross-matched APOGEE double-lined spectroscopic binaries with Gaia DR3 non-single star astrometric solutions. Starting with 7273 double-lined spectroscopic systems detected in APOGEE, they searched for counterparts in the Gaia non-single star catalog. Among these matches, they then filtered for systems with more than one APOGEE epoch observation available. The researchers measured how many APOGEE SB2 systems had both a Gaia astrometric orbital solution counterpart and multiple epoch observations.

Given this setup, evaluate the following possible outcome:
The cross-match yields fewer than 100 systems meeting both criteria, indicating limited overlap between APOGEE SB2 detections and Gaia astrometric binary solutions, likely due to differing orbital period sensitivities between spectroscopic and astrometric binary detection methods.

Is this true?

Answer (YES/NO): NO